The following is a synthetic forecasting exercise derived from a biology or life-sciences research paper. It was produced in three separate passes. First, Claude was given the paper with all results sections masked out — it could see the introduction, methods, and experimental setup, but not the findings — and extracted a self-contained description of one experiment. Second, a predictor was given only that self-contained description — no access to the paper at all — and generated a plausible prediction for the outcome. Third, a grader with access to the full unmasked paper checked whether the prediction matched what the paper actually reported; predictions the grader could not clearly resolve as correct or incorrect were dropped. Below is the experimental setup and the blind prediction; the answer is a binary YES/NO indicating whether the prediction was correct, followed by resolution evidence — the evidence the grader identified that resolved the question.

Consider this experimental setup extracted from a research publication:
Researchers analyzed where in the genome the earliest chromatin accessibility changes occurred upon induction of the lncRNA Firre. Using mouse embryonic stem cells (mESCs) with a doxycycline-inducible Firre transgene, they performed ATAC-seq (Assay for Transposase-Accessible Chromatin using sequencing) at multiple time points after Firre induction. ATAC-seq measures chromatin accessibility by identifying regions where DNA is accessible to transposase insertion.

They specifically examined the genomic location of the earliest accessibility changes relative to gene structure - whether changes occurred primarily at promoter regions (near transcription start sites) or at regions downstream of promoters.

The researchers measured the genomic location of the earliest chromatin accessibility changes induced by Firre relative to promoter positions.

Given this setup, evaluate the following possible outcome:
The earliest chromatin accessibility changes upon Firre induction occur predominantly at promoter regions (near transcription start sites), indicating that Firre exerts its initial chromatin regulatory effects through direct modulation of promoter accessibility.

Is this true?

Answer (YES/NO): NO